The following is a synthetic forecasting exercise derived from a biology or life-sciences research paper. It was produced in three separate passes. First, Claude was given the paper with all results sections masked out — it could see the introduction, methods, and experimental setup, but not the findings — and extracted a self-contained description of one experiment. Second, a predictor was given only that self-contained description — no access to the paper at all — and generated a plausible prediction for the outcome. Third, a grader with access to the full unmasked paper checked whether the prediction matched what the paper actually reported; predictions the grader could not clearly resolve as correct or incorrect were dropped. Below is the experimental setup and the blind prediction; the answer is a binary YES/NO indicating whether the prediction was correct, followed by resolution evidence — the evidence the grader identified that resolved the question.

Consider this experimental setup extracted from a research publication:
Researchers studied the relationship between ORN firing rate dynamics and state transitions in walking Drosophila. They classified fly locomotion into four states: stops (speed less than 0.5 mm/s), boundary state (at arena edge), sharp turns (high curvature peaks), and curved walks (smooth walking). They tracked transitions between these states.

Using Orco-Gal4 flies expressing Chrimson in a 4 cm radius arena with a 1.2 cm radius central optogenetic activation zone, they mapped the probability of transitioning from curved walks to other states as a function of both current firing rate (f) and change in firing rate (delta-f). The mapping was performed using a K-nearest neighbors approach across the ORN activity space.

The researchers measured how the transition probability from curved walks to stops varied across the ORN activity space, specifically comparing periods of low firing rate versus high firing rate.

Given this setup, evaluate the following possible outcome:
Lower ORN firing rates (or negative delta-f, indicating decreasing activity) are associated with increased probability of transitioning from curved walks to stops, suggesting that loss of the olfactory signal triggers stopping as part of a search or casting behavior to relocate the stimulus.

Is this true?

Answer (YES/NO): YES